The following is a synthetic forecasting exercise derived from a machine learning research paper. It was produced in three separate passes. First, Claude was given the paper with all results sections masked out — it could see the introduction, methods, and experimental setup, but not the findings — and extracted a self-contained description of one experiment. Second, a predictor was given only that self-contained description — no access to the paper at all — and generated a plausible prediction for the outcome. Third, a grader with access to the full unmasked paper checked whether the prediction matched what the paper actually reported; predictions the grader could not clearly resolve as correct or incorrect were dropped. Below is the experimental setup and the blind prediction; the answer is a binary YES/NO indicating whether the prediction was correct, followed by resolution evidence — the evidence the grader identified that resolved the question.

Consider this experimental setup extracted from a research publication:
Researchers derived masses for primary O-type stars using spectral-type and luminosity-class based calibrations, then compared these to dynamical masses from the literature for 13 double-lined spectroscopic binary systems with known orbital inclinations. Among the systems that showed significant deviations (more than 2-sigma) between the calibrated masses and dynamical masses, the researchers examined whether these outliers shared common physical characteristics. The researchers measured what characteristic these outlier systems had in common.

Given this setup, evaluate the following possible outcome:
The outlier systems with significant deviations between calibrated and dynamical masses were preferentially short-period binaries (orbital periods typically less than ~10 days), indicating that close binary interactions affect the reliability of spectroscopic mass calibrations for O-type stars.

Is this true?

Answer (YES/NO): NO